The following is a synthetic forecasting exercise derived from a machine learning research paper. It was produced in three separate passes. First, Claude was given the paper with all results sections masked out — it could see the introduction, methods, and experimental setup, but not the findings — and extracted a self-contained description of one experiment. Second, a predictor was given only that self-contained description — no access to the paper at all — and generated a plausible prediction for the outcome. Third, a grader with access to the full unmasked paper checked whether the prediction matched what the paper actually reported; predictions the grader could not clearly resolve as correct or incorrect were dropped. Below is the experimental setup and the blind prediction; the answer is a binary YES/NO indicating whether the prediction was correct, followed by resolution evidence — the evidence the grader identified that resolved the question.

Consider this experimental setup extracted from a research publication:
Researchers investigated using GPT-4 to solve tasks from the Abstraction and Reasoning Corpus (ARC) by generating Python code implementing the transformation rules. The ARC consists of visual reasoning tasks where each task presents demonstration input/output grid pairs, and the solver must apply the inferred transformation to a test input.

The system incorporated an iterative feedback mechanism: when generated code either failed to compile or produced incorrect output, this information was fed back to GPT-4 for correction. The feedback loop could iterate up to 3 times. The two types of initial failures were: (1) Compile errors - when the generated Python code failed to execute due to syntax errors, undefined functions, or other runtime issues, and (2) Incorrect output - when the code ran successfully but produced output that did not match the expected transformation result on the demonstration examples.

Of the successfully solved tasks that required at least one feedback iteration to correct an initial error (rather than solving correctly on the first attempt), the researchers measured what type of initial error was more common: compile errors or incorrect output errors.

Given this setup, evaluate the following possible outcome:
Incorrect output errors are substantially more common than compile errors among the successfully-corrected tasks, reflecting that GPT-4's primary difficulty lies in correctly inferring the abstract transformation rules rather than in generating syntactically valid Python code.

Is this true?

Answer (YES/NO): YES